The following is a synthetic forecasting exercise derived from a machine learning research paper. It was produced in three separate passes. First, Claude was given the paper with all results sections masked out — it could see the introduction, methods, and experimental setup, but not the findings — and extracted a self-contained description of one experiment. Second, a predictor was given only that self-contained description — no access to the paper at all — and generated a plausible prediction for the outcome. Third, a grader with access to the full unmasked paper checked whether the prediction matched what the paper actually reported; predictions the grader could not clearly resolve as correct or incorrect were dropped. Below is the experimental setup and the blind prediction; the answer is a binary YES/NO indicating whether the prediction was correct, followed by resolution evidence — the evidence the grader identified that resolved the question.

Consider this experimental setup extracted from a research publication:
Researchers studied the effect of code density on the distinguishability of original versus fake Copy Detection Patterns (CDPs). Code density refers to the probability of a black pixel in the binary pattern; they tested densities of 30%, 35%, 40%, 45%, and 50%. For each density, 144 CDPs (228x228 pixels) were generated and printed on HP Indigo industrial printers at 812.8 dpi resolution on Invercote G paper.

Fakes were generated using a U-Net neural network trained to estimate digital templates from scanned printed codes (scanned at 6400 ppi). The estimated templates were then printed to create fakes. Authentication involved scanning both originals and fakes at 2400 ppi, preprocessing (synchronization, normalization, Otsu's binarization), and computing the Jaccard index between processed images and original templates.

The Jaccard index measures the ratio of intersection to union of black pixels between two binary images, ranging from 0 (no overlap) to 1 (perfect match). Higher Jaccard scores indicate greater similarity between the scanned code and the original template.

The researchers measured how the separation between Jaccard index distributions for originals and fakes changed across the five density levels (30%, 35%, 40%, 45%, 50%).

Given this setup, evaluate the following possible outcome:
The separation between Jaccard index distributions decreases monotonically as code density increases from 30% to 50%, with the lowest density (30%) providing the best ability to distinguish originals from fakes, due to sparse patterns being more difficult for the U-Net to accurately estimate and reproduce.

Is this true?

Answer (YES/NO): NO